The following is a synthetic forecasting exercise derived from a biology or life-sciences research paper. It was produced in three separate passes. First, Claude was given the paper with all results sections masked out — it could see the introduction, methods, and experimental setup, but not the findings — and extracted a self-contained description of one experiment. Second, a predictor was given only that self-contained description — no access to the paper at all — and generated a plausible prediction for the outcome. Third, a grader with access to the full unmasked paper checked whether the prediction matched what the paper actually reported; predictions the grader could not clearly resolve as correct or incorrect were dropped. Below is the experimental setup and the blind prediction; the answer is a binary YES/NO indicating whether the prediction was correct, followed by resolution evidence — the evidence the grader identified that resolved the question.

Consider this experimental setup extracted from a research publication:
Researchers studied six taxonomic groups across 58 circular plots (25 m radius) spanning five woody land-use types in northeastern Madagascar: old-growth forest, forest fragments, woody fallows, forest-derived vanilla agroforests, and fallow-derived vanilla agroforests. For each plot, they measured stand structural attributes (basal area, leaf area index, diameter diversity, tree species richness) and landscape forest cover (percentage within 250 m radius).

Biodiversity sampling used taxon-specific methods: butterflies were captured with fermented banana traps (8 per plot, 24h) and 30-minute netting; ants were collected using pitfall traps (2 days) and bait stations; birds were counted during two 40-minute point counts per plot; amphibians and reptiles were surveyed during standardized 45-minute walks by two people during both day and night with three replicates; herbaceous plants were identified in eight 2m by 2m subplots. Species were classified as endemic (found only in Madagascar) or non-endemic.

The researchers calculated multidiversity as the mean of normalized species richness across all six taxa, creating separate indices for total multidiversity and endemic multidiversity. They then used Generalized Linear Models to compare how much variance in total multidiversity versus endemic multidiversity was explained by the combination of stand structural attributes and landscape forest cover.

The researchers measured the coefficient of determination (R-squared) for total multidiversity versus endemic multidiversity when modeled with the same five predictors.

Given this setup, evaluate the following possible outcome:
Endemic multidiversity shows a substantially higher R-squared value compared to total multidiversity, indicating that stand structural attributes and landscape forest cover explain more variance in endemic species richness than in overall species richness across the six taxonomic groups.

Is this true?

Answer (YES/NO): YES